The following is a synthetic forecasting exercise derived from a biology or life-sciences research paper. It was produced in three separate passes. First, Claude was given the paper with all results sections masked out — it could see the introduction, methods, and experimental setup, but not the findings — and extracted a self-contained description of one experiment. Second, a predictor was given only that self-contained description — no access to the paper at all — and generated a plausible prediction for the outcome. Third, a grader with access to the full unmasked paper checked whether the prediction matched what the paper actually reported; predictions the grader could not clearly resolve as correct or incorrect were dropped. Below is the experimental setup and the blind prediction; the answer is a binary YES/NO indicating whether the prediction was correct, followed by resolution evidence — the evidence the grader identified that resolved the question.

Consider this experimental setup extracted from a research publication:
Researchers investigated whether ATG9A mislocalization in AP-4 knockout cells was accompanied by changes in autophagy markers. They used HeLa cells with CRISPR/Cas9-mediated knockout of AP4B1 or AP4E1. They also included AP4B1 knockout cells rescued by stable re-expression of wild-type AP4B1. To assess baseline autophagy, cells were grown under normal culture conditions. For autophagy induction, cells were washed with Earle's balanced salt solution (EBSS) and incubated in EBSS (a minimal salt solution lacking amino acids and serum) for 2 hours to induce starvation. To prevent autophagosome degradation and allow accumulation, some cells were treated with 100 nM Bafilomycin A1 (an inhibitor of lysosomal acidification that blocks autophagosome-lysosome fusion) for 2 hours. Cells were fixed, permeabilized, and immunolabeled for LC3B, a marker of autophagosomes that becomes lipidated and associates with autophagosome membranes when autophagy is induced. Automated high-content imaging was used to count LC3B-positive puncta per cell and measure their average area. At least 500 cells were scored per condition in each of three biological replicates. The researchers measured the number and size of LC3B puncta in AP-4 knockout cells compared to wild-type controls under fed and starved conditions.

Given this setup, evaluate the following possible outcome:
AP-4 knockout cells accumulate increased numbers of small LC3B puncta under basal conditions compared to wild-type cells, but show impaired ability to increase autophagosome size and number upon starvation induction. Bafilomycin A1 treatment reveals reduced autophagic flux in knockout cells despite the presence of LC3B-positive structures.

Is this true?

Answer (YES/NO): NO